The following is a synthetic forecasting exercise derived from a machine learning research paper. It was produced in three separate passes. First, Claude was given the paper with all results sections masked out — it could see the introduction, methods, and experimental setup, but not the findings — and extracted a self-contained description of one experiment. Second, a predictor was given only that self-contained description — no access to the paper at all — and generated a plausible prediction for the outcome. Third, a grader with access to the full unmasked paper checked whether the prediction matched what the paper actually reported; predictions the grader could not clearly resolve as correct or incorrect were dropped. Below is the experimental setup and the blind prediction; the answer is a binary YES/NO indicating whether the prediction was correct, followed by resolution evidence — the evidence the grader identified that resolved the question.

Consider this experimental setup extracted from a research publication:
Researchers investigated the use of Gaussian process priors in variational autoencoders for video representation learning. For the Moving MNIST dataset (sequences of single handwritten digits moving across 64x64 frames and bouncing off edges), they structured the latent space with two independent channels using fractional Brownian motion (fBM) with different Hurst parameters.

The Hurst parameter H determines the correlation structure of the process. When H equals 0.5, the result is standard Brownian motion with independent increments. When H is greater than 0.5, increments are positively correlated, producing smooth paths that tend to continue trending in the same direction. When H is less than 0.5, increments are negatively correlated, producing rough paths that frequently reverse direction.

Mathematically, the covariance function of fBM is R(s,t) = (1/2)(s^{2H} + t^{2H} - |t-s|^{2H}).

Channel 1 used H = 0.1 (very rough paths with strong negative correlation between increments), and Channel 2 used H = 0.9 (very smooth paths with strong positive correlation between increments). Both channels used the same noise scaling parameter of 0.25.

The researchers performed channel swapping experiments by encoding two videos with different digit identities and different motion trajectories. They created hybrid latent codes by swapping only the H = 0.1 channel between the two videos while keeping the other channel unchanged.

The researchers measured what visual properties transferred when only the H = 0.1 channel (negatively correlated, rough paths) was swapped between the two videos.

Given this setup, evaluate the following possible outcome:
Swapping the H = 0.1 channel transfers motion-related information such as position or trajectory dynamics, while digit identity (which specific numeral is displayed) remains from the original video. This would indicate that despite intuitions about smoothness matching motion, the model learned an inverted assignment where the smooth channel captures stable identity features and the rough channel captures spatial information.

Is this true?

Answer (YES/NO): NO